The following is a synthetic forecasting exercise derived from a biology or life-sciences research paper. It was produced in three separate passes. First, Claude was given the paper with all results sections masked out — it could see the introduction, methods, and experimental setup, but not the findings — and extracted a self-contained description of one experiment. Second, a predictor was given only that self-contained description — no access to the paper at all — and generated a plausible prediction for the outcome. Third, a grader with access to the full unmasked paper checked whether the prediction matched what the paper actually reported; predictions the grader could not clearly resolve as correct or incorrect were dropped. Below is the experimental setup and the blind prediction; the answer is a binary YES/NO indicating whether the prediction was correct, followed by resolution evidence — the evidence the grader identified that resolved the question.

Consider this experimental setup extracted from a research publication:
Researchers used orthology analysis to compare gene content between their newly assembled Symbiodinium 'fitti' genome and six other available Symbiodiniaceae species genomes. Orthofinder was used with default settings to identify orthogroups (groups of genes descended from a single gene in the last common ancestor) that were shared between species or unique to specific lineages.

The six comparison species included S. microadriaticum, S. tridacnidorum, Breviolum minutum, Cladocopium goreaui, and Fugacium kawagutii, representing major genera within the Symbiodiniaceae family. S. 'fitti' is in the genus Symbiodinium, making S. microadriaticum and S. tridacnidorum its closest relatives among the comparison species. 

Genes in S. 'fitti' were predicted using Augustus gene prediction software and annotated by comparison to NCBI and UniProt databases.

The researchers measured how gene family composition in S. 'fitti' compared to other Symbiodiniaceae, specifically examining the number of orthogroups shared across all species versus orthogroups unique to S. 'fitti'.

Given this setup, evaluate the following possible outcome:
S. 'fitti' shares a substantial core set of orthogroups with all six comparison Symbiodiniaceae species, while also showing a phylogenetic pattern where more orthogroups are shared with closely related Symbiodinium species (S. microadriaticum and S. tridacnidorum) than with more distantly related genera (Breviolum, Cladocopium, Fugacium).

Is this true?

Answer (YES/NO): YES